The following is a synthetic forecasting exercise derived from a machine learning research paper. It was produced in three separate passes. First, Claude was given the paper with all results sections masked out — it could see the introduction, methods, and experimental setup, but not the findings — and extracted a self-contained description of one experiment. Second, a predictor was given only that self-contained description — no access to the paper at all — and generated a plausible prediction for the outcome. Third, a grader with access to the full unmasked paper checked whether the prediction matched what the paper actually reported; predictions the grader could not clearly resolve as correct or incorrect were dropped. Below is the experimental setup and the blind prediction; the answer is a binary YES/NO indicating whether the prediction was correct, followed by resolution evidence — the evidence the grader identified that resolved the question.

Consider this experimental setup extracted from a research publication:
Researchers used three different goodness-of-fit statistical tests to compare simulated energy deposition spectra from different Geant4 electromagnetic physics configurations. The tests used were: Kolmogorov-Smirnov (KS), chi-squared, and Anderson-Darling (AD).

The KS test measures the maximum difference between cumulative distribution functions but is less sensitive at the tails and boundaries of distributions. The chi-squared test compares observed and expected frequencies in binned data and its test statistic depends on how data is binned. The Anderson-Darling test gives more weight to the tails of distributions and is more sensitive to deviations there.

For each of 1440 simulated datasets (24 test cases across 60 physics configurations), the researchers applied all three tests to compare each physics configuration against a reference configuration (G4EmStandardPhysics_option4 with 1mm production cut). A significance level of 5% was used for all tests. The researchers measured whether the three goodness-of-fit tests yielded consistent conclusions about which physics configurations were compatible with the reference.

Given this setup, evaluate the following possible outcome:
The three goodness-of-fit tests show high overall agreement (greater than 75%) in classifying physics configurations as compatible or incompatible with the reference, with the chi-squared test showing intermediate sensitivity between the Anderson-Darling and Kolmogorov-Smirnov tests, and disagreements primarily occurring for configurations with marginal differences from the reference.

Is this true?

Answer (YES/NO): NO